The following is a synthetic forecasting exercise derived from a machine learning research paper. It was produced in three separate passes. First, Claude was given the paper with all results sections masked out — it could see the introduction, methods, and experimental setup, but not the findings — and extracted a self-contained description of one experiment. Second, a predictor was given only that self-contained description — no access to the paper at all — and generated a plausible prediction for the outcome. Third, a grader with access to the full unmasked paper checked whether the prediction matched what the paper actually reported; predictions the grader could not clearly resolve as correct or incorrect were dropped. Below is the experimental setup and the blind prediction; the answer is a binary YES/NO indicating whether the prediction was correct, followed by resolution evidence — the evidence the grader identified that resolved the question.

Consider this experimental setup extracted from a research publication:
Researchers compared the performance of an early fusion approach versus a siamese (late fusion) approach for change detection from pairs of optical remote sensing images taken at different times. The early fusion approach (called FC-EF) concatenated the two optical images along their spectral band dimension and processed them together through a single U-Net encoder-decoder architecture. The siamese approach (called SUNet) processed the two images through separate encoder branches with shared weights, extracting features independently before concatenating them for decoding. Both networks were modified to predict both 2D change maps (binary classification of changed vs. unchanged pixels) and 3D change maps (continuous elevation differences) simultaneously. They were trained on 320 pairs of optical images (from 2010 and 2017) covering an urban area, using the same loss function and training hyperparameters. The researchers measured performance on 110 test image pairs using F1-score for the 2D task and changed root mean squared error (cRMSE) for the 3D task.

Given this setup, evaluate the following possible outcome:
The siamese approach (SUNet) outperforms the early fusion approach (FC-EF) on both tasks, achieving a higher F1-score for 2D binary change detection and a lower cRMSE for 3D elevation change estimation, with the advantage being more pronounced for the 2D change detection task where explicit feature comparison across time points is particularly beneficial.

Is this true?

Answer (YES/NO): YES